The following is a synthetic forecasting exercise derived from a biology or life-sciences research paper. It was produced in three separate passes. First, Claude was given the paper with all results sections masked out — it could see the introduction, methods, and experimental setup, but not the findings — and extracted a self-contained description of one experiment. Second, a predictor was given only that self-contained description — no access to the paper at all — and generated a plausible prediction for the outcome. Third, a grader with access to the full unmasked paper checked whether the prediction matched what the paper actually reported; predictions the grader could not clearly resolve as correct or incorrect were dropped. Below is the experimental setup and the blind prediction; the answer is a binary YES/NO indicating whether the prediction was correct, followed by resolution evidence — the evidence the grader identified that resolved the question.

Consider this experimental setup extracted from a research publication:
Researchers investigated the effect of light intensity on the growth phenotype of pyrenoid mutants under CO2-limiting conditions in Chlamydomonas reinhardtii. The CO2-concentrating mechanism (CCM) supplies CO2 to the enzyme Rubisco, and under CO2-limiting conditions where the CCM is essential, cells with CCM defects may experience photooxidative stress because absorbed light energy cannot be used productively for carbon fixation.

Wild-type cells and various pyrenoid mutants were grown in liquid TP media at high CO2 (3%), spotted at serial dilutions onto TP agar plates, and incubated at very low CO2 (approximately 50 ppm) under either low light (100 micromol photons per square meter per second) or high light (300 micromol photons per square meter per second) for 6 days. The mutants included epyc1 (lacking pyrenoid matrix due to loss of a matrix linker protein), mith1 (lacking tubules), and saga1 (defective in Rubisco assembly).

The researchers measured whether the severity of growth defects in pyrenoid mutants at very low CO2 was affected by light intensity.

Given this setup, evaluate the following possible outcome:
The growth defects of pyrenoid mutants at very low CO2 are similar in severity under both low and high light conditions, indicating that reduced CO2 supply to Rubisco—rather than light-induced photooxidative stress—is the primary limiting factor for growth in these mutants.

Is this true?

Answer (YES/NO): NO